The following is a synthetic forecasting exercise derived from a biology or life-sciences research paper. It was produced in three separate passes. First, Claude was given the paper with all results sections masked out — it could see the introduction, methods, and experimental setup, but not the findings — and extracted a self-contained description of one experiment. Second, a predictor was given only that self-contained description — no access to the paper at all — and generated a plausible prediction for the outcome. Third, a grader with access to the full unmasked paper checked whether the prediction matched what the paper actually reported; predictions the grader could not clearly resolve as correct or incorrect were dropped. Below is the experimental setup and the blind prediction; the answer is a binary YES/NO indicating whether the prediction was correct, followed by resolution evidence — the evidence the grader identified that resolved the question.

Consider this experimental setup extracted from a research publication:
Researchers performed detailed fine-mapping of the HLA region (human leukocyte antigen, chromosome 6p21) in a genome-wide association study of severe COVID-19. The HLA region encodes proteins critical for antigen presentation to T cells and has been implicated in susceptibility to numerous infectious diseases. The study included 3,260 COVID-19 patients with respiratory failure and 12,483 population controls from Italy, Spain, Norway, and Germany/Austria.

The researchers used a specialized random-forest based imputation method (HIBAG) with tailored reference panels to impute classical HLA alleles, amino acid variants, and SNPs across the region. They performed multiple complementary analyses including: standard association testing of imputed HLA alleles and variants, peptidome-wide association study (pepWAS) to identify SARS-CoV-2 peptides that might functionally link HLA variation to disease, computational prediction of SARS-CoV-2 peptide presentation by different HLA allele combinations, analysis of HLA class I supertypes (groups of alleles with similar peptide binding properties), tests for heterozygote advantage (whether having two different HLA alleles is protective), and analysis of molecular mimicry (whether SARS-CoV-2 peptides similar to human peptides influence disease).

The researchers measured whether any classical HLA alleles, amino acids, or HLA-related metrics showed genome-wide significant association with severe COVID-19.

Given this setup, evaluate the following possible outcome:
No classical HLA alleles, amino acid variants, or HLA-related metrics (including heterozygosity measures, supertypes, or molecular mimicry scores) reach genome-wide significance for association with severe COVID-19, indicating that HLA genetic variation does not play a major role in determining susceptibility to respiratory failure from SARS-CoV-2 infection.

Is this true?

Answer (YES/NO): YES